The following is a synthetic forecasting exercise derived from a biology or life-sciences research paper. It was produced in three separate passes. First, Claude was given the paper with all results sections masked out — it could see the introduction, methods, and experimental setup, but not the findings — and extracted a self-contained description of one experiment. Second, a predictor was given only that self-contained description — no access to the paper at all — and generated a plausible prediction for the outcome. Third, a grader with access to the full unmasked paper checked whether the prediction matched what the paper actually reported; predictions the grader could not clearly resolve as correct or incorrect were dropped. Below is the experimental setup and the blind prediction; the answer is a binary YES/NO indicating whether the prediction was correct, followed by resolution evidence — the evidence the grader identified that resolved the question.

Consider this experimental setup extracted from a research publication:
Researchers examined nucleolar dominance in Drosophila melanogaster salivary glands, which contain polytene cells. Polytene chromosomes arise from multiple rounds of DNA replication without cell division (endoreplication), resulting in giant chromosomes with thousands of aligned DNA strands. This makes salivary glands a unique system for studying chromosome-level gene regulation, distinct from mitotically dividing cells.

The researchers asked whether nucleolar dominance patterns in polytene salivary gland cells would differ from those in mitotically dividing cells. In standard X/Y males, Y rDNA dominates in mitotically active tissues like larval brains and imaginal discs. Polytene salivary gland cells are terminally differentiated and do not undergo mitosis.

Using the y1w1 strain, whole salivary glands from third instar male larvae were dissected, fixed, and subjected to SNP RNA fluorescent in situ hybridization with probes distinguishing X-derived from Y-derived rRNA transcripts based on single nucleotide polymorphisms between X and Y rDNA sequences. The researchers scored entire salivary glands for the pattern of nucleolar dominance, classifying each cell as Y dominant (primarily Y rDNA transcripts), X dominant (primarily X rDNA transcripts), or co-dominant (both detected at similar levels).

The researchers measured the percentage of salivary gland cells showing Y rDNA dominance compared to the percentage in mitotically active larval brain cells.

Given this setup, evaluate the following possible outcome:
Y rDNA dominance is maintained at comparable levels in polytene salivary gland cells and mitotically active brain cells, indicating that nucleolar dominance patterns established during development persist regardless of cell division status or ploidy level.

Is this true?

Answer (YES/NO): NO